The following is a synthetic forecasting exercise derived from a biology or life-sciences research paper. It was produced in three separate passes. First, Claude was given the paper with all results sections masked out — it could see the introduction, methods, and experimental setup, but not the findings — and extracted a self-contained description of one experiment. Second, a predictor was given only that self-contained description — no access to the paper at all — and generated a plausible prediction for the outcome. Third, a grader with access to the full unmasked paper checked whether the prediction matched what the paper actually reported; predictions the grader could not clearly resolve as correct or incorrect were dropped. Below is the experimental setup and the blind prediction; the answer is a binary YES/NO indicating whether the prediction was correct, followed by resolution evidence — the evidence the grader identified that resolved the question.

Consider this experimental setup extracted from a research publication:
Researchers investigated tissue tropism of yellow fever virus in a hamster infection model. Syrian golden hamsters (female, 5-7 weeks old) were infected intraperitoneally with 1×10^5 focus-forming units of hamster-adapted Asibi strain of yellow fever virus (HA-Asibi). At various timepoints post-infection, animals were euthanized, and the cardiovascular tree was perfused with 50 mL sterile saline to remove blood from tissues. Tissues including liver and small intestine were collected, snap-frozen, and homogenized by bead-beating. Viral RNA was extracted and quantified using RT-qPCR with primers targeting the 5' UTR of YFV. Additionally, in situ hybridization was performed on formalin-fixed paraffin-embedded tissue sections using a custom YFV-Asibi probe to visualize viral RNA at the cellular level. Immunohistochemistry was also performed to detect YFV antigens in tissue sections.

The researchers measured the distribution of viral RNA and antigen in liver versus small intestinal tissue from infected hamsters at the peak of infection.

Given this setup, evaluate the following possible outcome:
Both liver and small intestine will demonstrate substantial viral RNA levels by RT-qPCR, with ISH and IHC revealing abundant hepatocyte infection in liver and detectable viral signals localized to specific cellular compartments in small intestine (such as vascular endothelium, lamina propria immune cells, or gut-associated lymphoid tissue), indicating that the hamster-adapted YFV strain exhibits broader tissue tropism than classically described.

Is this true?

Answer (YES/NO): NO